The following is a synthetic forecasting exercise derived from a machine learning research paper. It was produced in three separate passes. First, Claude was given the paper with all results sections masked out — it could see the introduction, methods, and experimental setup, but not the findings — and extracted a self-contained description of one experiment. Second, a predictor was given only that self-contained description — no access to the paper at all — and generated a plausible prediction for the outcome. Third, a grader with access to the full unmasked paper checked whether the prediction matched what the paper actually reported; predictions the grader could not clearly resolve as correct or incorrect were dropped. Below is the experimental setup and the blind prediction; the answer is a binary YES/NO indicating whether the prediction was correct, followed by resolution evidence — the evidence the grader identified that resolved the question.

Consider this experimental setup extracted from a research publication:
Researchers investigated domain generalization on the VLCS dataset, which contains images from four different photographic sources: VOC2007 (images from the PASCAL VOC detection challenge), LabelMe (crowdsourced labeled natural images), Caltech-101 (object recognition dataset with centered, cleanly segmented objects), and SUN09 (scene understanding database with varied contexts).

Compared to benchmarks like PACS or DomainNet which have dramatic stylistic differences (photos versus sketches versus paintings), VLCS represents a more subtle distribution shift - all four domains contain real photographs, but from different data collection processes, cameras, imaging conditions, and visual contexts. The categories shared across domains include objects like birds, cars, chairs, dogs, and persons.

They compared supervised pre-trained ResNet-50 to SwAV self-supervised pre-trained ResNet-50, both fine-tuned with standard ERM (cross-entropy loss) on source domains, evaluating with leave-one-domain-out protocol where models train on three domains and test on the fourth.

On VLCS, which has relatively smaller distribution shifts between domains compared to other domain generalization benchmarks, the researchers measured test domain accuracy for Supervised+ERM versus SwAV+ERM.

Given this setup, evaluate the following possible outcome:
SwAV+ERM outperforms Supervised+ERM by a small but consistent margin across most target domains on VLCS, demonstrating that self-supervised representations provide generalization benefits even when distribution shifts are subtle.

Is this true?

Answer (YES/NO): NO